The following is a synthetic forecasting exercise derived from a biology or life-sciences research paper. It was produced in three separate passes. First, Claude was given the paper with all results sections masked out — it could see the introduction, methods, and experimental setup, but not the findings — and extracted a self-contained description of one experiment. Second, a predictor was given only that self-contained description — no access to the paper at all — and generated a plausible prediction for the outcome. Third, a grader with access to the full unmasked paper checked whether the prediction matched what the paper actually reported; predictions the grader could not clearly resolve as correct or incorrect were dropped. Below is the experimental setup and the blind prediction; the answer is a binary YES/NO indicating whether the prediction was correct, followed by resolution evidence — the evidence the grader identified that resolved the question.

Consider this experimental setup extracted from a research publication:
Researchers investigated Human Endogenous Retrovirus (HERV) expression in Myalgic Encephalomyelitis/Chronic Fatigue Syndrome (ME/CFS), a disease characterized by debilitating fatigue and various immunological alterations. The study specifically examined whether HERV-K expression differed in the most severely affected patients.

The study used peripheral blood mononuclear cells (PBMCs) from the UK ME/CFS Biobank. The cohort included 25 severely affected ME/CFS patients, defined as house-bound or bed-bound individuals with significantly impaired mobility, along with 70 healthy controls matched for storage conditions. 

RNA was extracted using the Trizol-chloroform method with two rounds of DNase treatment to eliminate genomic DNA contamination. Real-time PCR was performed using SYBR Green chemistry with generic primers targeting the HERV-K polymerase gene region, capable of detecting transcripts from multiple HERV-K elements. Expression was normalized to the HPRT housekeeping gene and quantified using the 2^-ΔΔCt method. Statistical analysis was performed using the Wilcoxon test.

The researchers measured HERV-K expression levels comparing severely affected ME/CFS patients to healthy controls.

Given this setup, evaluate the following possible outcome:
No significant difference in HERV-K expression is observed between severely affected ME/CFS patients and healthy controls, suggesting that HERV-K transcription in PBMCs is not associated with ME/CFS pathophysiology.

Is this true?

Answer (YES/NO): NO